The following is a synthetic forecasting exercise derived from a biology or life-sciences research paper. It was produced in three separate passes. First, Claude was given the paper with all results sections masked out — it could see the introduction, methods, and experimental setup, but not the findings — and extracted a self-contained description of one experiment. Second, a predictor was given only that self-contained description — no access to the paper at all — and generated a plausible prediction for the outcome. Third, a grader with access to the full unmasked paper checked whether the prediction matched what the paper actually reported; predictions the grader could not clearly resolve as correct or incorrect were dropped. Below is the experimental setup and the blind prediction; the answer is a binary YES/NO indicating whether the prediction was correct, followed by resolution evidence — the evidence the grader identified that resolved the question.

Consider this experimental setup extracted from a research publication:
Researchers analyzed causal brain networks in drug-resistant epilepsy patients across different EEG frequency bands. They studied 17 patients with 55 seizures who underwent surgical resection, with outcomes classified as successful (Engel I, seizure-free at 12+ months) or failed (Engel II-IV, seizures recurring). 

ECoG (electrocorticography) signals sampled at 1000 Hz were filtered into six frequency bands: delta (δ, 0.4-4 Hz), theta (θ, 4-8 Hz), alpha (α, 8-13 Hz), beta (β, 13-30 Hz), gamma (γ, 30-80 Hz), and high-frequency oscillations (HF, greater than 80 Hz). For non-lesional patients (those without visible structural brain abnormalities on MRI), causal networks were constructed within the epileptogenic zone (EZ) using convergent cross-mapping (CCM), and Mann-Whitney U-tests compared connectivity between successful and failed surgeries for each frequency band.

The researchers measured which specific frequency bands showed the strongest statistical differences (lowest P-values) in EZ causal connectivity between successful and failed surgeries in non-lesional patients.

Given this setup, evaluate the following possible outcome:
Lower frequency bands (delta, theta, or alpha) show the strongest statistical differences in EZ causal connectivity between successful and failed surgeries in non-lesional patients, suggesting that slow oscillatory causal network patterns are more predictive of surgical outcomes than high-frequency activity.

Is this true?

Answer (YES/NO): YES